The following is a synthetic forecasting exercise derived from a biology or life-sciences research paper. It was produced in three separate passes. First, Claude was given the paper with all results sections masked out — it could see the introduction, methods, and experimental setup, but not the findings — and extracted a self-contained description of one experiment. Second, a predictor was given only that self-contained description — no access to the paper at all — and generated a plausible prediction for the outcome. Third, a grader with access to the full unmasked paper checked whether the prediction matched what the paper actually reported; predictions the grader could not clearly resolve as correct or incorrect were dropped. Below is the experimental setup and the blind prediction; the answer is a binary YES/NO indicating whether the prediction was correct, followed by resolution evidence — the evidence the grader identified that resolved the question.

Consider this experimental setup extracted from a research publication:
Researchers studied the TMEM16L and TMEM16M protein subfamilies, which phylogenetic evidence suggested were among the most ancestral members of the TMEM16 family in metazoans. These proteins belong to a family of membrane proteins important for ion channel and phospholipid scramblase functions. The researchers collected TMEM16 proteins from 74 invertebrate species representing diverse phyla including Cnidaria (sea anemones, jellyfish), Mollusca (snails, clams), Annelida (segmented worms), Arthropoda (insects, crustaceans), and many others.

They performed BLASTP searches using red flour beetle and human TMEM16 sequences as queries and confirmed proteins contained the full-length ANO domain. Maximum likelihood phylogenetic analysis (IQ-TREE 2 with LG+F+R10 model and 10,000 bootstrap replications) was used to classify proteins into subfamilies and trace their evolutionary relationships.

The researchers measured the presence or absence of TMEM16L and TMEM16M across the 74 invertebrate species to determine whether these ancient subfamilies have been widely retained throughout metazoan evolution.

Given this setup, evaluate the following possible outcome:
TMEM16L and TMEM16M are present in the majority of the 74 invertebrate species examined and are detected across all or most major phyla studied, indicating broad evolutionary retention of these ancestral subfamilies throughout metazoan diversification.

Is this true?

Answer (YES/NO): NO